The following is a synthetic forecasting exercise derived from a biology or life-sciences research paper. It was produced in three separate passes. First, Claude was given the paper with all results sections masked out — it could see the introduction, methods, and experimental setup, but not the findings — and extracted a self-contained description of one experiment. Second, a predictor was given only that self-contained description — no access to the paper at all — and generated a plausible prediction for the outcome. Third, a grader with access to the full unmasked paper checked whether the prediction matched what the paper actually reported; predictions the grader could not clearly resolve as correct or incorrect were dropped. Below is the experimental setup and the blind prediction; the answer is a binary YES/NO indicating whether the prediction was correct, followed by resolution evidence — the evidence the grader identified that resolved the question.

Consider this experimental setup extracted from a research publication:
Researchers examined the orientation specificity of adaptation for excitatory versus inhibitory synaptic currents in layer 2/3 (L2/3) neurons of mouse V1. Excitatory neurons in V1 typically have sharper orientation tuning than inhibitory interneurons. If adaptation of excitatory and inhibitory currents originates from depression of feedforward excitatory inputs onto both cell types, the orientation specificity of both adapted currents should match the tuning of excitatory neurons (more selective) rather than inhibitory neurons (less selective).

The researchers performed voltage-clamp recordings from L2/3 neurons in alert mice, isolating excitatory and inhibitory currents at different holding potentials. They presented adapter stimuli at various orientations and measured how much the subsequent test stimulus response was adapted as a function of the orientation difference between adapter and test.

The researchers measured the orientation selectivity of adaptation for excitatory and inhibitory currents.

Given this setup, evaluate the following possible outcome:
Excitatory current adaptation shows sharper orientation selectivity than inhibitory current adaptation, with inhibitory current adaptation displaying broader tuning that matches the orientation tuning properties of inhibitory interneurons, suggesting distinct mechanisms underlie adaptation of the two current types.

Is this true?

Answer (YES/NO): NO